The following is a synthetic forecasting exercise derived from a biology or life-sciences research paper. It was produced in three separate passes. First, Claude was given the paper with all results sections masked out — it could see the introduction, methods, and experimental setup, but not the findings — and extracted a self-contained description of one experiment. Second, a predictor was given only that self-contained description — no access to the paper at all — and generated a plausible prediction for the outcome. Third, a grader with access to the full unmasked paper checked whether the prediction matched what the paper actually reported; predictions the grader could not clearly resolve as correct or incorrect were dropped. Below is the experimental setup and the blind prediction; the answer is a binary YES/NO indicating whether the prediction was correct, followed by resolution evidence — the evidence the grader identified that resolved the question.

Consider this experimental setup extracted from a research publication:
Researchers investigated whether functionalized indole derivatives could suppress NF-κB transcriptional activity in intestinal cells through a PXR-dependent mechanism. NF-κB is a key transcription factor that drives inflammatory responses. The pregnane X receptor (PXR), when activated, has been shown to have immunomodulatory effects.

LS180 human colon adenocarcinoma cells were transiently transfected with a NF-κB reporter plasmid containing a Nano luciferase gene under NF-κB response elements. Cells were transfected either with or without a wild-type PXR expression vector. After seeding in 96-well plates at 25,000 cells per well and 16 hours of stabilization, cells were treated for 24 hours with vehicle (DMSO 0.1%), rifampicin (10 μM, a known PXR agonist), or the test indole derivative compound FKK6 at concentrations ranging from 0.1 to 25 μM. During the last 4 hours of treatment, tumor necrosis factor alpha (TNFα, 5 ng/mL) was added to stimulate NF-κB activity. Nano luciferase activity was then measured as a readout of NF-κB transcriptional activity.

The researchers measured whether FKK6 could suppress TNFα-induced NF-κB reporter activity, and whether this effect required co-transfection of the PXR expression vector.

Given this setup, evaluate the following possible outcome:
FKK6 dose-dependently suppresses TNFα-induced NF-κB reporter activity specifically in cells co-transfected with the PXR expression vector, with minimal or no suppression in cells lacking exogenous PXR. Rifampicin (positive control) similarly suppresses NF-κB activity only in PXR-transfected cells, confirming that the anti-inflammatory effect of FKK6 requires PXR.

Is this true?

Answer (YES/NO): NO